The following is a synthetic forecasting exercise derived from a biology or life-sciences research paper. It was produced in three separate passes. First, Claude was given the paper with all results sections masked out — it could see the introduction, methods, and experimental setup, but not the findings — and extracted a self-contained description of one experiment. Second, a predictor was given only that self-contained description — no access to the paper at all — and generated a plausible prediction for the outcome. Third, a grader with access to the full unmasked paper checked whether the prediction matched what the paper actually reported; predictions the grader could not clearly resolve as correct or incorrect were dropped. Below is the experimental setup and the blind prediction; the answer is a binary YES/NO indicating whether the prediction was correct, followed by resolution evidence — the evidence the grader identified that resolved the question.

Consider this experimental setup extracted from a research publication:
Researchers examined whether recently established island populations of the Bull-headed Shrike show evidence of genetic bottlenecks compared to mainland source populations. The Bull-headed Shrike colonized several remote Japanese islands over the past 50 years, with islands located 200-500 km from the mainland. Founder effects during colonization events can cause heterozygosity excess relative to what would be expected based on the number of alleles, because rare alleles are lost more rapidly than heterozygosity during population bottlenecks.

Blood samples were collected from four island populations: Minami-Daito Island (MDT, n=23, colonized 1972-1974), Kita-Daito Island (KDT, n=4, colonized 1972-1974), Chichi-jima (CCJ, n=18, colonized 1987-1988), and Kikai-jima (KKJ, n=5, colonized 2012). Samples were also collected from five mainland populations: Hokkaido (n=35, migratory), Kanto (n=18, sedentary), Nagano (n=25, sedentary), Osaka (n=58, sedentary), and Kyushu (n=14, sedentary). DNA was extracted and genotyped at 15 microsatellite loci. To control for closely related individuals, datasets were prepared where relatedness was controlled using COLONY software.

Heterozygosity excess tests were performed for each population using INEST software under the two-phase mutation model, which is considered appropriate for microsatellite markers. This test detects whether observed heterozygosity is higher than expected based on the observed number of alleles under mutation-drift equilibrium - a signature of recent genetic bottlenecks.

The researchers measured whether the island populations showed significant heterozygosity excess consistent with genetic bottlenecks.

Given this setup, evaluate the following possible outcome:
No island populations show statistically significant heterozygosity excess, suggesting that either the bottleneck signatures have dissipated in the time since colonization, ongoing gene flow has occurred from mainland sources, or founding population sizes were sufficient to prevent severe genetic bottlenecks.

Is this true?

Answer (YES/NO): NO